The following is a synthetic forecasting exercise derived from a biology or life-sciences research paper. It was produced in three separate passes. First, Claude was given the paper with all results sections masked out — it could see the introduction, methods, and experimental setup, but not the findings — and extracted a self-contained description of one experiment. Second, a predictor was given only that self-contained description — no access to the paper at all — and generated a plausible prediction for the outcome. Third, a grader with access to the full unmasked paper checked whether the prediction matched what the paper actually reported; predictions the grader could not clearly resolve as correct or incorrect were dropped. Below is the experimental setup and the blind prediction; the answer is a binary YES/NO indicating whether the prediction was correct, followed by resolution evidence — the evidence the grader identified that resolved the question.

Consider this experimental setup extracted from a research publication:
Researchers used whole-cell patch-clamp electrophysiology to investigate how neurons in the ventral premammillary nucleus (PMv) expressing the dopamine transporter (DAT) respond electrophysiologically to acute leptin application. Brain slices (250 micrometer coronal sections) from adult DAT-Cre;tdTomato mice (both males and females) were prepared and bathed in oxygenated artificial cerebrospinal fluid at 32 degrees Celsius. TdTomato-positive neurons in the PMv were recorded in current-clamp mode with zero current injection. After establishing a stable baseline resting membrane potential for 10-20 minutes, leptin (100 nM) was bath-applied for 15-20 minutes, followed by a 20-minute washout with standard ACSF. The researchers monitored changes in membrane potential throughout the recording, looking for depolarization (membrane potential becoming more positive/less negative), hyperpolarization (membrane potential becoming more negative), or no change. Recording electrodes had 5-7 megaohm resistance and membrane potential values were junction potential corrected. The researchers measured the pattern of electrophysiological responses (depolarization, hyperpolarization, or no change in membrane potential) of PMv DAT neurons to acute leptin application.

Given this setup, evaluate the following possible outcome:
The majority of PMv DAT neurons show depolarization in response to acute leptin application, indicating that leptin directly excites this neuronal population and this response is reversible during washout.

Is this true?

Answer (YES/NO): NO